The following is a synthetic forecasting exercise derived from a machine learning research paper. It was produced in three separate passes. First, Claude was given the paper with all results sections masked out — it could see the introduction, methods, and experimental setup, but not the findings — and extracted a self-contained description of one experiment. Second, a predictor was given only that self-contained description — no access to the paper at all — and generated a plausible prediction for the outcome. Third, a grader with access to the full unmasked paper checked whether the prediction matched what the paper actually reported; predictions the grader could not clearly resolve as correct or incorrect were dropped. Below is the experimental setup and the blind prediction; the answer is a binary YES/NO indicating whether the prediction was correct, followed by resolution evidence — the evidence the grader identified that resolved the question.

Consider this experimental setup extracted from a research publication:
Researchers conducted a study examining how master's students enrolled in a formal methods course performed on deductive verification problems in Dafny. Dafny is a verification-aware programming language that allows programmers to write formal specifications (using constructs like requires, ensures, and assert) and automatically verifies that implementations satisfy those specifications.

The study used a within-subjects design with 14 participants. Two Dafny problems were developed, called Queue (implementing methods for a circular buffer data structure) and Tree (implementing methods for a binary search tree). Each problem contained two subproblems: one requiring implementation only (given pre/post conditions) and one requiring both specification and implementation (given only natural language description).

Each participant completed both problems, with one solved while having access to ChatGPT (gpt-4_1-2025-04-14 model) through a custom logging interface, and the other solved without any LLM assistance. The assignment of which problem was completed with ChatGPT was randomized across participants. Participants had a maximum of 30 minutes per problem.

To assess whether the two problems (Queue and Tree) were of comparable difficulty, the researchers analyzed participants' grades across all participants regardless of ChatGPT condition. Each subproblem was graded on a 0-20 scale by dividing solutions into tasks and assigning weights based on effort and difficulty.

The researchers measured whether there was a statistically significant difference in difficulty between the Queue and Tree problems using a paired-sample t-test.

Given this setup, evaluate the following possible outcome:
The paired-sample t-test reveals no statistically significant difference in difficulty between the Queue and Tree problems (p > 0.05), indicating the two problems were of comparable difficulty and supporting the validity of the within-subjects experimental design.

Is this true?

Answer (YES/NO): YES